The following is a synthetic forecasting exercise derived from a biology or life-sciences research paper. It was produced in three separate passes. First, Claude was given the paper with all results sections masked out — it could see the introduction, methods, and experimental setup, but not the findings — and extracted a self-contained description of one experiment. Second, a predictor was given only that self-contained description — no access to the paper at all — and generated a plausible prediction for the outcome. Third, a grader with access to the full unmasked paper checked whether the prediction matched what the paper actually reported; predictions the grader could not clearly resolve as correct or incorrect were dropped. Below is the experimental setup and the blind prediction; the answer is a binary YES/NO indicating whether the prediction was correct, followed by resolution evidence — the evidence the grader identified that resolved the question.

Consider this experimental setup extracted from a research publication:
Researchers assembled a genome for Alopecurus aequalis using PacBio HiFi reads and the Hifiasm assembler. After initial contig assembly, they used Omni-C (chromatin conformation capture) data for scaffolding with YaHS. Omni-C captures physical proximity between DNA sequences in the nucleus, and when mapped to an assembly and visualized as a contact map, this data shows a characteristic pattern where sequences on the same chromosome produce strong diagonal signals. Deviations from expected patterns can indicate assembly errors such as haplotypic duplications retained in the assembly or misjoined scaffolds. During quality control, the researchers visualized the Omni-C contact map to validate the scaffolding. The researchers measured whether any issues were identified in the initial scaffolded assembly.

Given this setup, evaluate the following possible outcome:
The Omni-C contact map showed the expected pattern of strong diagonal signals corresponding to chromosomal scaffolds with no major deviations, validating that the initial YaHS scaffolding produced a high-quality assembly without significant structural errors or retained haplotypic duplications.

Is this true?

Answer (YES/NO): NO